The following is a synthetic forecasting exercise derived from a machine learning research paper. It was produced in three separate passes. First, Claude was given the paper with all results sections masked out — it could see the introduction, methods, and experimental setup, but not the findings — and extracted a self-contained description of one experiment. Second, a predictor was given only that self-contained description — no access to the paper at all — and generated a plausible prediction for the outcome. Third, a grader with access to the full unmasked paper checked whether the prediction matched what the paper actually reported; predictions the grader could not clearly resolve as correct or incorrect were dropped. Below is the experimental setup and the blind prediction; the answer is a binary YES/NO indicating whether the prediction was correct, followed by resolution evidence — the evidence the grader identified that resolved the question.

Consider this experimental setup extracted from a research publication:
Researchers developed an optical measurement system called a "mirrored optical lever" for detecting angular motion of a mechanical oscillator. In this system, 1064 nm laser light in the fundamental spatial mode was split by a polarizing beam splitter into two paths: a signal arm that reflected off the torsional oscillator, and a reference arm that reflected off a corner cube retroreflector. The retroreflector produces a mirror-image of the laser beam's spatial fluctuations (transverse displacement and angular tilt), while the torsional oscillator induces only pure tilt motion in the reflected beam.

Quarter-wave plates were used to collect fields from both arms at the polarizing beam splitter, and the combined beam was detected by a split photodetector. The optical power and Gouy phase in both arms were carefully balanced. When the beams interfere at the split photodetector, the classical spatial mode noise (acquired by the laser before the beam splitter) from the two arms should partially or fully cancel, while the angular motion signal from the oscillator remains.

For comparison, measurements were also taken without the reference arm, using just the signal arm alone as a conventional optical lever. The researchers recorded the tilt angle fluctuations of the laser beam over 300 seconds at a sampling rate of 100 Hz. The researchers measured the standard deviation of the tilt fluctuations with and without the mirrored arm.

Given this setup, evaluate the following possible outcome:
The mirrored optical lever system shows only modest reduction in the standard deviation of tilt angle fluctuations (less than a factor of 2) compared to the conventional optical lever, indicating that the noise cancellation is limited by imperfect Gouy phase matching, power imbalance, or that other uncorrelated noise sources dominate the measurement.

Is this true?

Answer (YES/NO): NO